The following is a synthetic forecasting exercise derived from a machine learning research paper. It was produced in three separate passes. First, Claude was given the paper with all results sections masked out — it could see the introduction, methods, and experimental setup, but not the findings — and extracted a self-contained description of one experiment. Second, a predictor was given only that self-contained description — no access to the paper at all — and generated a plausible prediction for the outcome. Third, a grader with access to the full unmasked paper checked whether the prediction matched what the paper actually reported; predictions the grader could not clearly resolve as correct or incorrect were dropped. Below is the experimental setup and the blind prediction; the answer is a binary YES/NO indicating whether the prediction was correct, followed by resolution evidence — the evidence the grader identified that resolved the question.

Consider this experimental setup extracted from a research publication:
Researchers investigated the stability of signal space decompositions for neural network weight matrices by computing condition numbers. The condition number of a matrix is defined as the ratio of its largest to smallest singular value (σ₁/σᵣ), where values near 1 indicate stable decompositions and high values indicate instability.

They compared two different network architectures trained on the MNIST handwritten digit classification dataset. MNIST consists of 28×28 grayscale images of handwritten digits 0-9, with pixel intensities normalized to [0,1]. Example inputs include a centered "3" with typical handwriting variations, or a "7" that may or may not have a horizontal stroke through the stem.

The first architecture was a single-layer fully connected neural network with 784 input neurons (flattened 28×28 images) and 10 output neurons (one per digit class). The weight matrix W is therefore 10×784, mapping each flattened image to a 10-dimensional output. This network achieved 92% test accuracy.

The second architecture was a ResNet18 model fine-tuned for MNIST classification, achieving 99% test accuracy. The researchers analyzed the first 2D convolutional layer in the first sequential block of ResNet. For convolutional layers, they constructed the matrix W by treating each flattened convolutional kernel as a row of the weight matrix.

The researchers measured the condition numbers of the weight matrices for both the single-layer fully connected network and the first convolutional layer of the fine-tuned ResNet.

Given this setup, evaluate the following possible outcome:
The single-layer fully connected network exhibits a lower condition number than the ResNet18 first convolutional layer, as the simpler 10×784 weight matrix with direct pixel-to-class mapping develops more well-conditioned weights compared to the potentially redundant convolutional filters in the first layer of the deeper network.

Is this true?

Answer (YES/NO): NO